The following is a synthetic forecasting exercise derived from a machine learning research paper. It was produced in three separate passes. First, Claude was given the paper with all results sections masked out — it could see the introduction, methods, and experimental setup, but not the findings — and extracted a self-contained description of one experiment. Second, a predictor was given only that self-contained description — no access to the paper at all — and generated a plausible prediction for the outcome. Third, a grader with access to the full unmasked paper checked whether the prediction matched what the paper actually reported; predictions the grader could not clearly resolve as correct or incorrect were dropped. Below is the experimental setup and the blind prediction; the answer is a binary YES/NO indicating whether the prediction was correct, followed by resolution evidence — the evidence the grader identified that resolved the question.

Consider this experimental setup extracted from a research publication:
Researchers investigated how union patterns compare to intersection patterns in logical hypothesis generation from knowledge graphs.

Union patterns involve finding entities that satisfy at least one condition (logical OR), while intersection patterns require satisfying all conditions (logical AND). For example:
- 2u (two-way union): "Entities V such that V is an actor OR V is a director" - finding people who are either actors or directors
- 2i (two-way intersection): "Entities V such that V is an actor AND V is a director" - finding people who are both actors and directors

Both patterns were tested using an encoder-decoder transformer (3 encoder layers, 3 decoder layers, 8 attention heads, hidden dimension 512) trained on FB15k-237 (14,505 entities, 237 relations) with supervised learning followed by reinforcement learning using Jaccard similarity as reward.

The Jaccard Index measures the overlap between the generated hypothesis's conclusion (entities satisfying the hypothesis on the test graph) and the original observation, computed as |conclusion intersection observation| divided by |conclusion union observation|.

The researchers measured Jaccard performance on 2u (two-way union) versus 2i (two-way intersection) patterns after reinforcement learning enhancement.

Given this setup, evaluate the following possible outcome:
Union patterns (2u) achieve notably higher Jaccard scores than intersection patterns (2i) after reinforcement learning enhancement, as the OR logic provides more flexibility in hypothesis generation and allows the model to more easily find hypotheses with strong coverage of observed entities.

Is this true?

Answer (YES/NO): YES